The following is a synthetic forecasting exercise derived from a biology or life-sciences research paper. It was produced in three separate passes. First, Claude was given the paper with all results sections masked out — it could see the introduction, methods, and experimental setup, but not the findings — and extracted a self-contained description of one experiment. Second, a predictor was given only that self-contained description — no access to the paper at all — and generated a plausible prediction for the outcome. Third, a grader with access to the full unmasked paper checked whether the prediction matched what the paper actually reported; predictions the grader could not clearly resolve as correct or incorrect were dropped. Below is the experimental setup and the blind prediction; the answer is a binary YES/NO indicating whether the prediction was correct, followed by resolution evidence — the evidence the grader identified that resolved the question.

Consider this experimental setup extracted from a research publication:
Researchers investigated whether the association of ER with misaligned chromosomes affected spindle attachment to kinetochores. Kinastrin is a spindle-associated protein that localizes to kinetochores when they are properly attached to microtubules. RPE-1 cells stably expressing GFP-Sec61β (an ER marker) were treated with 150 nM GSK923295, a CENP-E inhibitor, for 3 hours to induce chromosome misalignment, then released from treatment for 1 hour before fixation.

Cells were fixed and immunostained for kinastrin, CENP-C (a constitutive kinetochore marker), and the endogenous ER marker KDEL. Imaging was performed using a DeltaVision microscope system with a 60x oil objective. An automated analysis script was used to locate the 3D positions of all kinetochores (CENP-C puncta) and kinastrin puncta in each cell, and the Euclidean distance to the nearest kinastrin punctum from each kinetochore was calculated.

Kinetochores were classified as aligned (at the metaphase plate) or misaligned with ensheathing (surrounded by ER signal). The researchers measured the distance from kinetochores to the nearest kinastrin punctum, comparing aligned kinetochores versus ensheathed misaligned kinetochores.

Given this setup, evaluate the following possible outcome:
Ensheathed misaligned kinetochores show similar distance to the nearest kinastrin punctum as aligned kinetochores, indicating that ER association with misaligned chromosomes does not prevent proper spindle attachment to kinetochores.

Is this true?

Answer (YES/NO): NO